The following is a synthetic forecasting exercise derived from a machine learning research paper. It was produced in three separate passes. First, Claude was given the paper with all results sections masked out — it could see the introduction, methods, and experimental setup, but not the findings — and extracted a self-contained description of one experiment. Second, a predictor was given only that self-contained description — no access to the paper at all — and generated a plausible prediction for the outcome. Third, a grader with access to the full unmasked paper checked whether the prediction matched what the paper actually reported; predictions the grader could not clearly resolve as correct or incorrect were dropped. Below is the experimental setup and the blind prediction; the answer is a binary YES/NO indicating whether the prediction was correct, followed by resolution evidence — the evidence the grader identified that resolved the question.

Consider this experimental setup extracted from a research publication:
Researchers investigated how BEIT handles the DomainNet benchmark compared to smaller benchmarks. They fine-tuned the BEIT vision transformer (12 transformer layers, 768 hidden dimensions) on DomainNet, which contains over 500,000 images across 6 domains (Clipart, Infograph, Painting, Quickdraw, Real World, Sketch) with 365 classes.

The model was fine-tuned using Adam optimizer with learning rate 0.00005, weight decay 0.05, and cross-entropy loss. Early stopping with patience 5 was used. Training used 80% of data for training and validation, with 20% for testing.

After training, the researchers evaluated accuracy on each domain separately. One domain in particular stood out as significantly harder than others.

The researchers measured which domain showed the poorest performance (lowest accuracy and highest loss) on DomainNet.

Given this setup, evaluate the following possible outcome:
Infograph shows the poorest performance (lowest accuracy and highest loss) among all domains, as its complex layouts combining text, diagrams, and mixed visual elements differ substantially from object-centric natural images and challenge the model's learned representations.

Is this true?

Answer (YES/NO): YES